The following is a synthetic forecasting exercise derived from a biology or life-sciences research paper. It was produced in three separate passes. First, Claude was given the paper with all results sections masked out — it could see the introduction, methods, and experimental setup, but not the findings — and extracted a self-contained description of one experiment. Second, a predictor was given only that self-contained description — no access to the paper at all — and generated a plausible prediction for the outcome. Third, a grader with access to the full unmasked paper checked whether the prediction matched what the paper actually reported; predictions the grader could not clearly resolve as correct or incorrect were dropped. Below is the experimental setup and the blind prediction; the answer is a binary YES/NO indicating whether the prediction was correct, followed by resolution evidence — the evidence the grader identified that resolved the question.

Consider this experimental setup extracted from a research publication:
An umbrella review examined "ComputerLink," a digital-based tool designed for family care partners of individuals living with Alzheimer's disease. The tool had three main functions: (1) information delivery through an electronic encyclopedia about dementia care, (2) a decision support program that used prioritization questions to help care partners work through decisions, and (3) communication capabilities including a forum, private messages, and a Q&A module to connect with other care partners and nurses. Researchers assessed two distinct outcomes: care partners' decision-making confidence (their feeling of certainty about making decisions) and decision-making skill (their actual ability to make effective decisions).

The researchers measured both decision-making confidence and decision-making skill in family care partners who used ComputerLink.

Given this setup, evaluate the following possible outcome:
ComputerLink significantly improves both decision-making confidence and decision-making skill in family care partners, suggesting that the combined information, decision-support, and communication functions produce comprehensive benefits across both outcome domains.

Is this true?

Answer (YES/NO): NO